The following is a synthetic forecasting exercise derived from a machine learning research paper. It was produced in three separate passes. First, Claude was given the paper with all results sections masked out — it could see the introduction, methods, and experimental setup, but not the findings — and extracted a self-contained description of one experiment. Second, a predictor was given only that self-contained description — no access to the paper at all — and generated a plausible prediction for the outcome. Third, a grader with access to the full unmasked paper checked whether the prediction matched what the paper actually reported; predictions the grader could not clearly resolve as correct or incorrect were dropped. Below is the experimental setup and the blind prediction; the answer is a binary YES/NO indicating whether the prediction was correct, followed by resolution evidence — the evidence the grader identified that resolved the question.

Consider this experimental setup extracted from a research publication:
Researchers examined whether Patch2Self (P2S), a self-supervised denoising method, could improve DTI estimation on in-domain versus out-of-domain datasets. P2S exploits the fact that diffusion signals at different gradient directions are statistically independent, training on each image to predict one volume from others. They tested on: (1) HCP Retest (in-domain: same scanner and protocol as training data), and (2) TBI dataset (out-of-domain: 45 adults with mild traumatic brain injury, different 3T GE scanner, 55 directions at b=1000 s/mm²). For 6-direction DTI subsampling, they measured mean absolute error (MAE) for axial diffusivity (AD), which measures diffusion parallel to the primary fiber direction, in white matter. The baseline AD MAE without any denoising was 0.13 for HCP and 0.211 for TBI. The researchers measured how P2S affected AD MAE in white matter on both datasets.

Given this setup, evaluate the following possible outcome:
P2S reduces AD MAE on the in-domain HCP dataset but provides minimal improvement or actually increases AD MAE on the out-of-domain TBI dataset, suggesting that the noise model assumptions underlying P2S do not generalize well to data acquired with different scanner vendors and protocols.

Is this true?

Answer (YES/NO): NO